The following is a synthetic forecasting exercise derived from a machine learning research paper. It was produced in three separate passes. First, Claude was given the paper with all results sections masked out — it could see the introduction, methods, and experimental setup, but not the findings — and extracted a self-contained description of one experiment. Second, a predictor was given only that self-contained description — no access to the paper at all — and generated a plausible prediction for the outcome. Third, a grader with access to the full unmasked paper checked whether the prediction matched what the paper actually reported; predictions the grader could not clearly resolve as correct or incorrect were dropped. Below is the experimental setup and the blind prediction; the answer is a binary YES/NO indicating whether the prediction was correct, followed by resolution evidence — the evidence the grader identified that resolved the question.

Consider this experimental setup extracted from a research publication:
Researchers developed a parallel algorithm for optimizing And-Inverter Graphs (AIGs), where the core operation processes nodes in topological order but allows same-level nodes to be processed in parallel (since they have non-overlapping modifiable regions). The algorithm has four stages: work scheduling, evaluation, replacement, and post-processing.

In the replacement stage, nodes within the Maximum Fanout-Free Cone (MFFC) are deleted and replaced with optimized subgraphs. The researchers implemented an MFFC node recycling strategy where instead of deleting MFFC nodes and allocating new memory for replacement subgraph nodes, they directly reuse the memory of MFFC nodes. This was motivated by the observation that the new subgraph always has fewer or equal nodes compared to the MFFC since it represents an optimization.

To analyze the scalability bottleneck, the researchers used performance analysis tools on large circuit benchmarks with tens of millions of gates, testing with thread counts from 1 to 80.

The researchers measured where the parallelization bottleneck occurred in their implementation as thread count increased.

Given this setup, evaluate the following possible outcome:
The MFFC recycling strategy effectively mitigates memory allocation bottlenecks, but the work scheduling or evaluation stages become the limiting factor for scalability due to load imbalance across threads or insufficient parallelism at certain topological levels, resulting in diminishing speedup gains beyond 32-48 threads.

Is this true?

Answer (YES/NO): NO